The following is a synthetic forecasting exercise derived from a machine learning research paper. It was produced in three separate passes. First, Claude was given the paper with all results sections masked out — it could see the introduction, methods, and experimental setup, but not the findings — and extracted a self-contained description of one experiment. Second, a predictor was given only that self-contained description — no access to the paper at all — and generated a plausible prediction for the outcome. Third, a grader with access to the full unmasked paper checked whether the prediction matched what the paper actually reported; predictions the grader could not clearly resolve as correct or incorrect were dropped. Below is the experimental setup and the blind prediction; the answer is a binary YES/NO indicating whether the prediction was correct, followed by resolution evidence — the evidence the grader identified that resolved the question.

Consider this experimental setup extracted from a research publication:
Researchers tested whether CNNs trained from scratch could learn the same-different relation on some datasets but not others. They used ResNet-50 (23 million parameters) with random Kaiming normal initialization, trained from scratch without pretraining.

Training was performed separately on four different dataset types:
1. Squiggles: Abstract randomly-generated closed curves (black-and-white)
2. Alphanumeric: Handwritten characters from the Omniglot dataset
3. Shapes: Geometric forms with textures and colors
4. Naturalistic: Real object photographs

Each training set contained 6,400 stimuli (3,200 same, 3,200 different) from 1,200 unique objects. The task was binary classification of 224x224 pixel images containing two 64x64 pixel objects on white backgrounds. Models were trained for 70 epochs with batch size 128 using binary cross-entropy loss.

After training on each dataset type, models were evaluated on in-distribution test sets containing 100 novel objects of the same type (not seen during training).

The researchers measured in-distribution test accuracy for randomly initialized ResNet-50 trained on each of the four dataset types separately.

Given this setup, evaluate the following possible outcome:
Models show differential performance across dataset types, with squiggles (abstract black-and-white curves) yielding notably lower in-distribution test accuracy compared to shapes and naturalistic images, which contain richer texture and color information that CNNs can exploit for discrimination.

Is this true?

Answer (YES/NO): YES